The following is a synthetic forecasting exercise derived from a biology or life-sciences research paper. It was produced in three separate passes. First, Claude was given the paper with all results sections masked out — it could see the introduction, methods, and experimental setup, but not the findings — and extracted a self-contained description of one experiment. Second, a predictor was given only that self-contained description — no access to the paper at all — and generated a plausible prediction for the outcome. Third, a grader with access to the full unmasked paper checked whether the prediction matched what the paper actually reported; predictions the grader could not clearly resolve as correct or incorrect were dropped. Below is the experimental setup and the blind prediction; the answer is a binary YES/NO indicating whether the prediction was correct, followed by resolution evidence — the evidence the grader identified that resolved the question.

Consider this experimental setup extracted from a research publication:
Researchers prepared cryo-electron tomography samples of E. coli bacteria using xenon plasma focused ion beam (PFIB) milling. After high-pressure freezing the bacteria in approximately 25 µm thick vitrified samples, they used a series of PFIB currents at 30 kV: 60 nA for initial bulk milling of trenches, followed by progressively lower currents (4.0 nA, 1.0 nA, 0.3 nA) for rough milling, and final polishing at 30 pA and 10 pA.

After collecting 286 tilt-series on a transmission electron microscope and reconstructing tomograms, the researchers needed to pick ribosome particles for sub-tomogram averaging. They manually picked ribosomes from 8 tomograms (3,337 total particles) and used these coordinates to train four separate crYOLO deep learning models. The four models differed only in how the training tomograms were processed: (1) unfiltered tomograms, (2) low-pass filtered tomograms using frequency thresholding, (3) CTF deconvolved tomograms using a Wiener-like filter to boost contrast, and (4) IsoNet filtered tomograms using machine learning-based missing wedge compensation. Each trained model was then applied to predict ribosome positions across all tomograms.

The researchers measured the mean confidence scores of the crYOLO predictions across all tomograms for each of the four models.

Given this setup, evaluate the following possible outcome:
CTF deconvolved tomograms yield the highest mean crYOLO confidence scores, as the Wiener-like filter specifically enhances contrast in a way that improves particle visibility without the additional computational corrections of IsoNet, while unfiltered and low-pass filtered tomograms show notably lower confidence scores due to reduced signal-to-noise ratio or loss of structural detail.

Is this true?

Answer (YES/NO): NO